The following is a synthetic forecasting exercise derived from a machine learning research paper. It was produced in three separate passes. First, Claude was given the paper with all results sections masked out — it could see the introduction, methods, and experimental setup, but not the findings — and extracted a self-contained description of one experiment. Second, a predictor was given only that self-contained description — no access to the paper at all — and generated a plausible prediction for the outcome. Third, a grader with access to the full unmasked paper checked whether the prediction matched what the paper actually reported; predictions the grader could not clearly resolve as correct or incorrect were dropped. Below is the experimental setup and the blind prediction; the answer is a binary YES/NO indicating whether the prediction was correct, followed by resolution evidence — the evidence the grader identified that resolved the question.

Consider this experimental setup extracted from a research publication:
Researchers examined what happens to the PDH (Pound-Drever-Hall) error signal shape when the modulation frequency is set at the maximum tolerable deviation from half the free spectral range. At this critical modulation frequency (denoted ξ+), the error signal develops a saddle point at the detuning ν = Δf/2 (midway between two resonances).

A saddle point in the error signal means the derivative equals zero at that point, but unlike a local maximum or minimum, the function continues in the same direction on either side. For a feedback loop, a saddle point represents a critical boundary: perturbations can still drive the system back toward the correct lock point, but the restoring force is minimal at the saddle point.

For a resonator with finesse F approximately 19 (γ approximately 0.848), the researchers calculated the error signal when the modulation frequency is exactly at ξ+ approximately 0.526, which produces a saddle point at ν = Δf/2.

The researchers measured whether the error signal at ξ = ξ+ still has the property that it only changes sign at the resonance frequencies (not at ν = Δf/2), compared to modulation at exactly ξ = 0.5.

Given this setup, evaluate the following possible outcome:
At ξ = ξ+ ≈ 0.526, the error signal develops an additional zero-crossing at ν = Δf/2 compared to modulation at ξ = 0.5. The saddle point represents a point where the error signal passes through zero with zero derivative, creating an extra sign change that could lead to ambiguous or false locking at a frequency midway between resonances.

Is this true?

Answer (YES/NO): NO